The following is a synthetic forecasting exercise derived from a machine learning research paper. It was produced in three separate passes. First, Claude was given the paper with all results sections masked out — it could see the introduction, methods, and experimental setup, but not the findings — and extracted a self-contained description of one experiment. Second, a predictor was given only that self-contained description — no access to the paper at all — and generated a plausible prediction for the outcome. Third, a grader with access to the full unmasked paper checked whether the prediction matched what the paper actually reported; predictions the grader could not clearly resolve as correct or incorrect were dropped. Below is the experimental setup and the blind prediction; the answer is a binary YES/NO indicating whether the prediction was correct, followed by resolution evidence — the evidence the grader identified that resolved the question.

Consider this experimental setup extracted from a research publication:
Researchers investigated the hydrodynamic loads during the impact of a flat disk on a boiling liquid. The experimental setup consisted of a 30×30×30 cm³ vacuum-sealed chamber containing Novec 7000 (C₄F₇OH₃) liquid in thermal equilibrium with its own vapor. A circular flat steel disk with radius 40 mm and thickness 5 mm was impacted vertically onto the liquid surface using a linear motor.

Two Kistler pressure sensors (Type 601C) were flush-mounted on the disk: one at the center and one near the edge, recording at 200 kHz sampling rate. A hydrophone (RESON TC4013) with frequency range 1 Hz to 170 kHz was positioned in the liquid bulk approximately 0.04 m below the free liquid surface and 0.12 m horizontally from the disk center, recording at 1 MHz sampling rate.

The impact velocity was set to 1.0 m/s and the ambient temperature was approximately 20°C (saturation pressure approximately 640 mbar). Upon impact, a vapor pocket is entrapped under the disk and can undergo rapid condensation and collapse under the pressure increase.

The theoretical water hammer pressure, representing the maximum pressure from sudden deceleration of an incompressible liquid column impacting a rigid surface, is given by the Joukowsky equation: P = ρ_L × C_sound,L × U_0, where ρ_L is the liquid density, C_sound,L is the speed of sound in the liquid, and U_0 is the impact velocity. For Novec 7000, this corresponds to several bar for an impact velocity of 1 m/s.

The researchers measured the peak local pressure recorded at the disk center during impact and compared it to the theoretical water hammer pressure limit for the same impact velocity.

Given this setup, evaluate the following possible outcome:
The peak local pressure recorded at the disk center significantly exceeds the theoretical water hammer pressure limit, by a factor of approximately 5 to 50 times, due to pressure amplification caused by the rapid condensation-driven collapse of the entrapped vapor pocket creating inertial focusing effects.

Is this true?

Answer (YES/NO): NO